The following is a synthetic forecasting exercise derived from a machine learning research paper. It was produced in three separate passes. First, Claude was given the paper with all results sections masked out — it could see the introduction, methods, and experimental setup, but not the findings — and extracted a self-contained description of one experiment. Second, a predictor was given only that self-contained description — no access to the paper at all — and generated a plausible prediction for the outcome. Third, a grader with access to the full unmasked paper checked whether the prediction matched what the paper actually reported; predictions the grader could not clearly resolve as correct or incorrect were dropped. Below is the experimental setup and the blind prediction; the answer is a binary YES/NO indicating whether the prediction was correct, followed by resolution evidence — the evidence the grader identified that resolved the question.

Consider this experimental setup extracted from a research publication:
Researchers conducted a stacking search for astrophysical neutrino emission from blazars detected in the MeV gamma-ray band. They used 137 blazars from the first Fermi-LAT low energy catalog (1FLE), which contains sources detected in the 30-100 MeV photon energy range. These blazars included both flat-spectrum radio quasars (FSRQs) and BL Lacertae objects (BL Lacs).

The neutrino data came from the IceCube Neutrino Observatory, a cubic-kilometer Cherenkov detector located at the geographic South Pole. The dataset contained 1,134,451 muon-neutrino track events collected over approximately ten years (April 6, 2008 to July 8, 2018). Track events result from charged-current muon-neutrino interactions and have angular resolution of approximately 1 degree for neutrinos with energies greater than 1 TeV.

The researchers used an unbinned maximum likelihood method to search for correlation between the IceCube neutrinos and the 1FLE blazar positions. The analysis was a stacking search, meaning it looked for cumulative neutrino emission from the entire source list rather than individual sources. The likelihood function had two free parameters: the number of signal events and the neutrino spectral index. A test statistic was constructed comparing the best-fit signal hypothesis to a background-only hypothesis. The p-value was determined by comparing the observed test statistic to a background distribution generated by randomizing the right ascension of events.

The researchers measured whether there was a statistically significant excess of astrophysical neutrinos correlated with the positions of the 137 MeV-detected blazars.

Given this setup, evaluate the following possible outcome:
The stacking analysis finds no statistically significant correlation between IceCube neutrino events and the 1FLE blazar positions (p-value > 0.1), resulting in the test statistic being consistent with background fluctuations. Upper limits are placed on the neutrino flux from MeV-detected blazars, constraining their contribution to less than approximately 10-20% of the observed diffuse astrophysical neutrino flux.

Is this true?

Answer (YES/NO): NO